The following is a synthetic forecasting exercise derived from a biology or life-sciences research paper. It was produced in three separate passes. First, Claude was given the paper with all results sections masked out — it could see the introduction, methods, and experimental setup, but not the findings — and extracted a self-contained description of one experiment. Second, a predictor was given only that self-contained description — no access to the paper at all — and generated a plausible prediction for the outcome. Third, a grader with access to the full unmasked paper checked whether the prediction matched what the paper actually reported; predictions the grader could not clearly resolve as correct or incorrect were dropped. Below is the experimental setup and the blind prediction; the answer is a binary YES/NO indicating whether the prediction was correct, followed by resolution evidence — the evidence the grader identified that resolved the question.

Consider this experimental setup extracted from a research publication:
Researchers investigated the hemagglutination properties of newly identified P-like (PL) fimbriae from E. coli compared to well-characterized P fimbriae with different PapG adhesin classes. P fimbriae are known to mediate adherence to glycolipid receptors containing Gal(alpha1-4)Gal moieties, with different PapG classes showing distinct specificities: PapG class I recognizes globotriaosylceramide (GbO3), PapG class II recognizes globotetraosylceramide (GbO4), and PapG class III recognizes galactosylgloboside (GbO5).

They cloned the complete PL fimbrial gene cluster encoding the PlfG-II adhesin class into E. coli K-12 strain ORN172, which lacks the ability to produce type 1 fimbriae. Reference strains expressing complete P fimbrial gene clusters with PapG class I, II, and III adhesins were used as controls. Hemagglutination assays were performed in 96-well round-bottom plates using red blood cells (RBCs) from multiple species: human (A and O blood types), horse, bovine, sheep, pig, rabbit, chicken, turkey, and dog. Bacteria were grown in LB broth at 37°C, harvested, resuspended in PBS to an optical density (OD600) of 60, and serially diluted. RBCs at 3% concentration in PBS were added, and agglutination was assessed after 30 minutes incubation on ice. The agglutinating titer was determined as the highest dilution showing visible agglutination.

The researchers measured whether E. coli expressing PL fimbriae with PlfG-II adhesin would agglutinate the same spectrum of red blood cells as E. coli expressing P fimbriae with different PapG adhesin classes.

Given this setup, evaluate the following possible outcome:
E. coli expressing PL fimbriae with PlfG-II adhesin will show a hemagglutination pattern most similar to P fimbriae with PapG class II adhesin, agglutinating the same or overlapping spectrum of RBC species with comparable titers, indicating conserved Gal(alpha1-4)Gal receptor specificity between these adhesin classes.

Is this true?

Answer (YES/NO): NO